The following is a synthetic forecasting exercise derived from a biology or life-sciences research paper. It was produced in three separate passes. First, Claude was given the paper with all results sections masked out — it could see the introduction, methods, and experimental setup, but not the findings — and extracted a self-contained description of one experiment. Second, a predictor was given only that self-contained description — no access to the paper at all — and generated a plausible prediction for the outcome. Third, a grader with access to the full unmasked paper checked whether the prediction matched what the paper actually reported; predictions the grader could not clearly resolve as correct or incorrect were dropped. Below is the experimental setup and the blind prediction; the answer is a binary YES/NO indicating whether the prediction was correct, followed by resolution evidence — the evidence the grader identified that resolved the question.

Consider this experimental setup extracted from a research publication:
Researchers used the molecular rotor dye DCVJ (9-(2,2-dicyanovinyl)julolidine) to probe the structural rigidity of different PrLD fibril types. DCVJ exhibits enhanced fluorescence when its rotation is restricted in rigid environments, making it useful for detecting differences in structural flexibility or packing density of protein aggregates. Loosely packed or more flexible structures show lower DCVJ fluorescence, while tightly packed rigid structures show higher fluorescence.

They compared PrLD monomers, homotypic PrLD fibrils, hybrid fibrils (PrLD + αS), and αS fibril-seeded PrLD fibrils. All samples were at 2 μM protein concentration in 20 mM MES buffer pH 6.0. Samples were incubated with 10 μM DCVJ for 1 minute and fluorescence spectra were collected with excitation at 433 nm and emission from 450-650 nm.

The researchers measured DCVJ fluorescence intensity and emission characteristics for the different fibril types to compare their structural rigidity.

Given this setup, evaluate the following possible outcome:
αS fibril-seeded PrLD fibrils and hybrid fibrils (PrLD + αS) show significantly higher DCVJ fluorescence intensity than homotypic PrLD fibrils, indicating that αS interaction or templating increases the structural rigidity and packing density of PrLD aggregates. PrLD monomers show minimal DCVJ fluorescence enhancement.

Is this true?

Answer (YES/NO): NO